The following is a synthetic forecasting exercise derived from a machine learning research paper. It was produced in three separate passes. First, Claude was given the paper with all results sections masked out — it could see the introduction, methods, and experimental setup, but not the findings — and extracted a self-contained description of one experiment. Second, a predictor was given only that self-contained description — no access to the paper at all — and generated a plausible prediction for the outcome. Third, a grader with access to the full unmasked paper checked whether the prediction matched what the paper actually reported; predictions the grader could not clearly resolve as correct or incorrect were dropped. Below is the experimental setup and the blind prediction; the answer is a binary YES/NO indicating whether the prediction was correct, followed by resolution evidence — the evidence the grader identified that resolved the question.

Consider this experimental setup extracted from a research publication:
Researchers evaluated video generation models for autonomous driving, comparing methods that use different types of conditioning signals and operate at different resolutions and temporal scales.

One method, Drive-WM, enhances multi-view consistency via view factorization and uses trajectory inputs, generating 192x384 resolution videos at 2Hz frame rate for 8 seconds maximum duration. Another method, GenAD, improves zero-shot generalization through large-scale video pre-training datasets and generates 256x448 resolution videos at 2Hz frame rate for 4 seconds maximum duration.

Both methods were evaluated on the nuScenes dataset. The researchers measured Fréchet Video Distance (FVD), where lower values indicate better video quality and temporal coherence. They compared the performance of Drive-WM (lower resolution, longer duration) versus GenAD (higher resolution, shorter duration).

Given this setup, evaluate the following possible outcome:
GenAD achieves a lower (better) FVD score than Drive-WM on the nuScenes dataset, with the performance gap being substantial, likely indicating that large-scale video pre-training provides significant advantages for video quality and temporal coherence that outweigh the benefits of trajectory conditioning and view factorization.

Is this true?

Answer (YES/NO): NO